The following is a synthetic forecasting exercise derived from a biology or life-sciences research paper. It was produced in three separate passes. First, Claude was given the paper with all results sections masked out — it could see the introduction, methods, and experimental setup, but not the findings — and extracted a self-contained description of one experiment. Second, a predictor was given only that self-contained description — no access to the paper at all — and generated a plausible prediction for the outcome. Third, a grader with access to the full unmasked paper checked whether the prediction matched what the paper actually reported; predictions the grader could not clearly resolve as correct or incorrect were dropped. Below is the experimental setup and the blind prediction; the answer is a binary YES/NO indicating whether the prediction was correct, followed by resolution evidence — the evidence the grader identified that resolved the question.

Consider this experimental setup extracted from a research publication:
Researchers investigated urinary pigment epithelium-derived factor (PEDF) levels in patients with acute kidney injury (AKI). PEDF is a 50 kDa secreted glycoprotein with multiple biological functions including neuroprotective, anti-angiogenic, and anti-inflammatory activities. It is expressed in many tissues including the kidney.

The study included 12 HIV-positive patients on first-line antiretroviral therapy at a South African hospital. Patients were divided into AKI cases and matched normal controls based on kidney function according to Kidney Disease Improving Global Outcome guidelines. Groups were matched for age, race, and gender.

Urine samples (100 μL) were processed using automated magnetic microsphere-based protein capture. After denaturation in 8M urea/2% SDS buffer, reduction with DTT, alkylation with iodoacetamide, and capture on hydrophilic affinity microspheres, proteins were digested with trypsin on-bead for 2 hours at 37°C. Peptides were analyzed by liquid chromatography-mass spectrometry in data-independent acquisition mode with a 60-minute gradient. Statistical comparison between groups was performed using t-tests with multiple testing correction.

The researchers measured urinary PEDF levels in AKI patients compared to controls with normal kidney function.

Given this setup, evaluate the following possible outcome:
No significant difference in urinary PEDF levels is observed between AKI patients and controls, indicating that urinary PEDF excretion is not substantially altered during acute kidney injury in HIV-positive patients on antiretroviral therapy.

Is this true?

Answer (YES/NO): NO